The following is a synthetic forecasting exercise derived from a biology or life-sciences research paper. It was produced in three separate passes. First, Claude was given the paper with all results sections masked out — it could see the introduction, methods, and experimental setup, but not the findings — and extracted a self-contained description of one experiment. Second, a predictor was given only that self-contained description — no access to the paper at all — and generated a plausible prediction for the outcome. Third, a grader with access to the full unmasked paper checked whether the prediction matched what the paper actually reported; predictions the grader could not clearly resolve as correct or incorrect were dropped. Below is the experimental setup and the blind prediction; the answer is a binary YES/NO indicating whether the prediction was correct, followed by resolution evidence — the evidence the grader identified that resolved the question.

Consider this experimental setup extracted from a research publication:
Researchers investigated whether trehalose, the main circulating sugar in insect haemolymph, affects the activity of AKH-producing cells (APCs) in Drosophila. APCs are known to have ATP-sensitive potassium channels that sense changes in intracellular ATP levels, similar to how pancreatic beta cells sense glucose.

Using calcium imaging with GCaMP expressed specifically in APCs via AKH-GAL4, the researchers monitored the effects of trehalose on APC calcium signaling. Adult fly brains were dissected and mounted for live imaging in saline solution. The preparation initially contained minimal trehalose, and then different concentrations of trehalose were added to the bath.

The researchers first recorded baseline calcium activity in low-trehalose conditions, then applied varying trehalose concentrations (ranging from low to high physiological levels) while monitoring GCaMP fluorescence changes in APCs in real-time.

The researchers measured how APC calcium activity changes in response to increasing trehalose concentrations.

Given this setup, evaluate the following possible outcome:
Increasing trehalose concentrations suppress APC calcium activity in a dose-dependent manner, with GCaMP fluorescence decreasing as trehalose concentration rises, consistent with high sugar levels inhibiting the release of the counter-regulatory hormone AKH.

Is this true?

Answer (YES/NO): NO